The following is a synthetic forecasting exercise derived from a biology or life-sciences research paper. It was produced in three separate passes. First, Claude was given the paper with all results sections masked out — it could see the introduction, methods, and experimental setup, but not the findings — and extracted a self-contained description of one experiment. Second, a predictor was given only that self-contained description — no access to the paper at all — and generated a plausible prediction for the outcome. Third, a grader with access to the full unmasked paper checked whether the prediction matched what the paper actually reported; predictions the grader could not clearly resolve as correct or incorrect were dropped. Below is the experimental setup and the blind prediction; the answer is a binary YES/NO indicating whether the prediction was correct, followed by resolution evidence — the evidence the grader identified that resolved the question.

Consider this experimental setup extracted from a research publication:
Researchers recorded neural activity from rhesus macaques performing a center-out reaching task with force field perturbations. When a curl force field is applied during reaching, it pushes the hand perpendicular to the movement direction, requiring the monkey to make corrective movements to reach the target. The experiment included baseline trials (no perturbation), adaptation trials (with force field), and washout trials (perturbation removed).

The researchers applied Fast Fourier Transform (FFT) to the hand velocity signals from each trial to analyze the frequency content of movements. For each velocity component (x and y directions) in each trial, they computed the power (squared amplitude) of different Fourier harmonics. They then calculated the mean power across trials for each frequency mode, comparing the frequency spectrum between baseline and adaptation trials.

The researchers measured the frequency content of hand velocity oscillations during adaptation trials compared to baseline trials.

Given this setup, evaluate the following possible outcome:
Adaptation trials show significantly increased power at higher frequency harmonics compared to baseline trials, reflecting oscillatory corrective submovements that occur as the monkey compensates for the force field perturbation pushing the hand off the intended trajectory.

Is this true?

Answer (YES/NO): YES